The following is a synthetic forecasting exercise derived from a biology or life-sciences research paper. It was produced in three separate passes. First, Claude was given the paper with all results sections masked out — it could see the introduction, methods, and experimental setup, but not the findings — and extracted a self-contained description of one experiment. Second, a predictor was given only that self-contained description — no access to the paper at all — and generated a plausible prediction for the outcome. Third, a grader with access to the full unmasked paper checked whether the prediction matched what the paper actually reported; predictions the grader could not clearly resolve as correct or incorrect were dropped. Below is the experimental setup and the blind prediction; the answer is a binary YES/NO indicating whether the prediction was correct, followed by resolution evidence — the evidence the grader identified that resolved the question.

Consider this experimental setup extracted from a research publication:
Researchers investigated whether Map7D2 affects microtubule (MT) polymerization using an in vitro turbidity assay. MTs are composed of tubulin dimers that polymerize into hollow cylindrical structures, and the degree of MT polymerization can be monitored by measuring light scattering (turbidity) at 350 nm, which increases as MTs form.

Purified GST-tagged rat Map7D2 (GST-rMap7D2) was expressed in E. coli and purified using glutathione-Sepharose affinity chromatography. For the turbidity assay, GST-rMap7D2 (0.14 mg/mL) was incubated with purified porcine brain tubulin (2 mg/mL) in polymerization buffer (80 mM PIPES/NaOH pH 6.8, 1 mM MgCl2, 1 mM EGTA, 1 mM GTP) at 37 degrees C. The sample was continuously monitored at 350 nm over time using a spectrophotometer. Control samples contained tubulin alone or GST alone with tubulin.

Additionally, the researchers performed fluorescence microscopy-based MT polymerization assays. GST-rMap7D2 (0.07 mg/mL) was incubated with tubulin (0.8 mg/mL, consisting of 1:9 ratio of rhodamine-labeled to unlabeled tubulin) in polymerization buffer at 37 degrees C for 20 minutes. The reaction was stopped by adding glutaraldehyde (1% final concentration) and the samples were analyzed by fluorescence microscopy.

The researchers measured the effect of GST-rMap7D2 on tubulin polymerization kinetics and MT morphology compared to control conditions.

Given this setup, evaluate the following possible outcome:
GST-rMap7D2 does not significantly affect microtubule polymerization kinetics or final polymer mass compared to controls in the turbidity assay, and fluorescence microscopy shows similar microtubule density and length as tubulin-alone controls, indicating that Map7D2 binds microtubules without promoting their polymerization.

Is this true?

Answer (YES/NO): NO